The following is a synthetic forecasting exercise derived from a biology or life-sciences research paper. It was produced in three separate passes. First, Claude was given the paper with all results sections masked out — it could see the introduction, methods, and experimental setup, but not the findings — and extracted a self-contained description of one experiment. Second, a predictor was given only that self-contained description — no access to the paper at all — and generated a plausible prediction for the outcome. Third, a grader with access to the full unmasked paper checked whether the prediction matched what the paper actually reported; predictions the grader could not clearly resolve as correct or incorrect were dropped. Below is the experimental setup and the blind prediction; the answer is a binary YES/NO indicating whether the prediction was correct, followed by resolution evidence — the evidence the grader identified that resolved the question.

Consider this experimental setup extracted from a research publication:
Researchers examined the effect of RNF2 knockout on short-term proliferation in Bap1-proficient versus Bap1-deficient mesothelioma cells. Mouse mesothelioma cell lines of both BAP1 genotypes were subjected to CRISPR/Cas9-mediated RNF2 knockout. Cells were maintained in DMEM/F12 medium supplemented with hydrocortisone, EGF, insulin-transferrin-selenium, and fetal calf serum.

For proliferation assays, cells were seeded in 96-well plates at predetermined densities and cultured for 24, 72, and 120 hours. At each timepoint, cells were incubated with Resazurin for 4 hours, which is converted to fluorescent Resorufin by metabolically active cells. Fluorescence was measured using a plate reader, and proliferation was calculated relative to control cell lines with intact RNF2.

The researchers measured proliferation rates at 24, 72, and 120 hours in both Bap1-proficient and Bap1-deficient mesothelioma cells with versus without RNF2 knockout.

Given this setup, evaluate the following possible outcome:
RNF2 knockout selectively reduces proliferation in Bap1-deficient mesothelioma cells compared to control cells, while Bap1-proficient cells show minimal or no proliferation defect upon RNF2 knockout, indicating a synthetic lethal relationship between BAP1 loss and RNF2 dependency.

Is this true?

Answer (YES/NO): NO